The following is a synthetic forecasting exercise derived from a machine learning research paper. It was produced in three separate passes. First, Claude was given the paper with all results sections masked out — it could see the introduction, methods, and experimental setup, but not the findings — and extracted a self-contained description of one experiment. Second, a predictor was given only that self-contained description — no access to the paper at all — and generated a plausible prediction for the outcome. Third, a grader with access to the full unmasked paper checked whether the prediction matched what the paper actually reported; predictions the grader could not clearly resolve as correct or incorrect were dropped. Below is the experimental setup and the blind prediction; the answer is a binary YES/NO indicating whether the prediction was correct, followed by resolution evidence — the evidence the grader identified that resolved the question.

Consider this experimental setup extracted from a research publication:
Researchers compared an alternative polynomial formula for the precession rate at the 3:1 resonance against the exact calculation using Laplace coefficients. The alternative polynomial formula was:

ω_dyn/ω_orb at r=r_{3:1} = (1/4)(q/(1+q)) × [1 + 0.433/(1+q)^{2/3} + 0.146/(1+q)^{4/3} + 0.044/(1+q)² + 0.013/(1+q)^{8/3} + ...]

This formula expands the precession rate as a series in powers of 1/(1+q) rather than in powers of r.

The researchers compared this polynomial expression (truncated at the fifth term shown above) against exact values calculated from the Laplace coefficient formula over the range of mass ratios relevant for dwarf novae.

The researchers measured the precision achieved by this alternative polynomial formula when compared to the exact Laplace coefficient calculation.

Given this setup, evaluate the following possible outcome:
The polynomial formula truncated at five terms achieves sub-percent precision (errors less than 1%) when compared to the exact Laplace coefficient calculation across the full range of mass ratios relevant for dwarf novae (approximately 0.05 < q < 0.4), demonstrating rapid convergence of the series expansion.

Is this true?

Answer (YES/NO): NO